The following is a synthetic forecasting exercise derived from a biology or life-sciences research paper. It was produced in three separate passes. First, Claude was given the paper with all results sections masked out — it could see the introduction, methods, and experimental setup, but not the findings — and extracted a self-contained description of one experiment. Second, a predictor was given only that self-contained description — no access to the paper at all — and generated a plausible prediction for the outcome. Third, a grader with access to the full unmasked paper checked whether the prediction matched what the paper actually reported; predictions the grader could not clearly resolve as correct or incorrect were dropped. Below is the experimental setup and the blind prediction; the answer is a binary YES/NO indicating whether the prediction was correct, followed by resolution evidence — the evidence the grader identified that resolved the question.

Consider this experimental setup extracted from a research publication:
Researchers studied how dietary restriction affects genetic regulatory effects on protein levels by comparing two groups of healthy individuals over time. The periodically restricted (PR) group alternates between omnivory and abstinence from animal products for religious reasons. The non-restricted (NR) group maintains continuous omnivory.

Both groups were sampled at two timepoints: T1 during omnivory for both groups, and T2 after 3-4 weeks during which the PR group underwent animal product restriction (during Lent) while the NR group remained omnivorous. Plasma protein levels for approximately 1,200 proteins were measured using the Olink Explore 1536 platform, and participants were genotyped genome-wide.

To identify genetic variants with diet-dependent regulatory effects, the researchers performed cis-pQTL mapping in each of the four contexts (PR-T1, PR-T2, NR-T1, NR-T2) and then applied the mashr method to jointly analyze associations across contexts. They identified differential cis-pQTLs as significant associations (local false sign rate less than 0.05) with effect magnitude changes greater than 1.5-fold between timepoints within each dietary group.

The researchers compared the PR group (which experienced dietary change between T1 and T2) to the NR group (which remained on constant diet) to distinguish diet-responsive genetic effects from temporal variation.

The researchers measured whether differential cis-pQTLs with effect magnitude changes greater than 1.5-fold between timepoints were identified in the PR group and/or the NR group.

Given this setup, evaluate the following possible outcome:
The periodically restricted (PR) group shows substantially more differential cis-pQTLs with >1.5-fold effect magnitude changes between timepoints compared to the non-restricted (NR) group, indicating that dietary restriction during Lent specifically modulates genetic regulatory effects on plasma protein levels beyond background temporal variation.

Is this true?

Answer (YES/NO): NO